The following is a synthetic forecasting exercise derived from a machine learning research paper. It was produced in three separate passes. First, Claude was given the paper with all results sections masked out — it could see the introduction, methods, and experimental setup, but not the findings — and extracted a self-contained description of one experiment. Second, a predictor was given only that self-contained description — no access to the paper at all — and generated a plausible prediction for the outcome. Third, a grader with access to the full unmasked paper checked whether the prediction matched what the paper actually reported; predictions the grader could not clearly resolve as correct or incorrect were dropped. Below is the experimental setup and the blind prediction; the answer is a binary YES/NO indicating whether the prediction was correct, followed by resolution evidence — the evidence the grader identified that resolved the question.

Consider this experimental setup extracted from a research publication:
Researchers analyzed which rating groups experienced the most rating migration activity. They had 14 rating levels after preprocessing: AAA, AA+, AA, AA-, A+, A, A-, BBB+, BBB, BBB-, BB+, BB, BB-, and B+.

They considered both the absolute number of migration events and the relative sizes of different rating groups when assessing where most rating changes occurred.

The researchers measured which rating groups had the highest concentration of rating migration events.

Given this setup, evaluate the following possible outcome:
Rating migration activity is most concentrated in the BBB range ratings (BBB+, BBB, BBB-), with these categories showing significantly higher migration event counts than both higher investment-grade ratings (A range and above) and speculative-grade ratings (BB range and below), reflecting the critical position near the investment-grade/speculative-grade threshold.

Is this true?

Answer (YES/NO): NO